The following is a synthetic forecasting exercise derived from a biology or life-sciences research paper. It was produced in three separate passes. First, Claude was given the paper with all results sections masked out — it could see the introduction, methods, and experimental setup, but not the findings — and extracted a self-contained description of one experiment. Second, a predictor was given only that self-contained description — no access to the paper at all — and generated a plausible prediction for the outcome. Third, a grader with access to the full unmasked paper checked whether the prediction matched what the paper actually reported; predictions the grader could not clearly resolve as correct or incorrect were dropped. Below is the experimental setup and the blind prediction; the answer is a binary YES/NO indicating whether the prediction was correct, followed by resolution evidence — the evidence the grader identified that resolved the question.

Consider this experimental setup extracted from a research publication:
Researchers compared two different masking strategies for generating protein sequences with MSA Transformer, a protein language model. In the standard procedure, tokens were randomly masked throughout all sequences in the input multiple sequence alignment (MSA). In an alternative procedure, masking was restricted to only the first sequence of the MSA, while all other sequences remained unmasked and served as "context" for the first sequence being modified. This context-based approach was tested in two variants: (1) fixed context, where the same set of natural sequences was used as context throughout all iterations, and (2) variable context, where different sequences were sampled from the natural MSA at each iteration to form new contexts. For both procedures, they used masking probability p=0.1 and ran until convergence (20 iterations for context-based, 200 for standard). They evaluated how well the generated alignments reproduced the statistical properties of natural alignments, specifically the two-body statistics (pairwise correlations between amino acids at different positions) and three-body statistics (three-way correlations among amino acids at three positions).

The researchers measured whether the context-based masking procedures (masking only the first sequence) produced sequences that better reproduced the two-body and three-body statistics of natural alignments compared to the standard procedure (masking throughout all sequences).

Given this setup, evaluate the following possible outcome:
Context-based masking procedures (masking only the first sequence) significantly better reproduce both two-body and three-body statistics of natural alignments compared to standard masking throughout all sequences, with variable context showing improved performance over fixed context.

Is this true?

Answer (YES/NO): NO